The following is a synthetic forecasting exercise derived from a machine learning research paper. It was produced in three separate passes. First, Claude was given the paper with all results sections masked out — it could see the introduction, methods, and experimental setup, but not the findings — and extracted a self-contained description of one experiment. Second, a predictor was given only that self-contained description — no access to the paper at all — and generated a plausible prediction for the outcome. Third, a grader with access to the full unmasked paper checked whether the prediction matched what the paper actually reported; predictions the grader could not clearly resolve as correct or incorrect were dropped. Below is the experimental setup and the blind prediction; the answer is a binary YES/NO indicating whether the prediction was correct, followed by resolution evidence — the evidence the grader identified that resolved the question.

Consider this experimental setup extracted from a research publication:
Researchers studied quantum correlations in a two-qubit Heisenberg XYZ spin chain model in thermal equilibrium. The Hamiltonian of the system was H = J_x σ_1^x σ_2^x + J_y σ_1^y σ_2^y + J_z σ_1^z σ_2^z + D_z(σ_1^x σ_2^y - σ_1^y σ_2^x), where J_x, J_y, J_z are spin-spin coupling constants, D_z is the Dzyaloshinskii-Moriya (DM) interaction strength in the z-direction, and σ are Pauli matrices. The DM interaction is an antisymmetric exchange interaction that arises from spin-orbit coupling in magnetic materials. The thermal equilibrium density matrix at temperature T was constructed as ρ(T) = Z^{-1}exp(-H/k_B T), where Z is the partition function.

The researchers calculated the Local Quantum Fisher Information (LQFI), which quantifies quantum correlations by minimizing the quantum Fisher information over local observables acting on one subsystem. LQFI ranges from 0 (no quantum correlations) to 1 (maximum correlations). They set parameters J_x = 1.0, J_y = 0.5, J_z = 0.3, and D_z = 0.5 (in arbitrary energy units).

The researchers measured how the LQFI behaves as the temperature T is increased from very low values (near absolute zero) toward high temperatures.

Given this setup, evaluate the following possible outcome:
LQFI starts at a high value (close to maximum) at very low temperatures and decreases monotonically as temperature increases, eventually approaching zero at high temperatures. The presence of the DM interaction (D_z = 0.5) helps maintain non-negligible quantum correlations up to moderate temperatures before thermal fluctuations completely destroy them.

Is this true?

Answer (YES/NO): NO